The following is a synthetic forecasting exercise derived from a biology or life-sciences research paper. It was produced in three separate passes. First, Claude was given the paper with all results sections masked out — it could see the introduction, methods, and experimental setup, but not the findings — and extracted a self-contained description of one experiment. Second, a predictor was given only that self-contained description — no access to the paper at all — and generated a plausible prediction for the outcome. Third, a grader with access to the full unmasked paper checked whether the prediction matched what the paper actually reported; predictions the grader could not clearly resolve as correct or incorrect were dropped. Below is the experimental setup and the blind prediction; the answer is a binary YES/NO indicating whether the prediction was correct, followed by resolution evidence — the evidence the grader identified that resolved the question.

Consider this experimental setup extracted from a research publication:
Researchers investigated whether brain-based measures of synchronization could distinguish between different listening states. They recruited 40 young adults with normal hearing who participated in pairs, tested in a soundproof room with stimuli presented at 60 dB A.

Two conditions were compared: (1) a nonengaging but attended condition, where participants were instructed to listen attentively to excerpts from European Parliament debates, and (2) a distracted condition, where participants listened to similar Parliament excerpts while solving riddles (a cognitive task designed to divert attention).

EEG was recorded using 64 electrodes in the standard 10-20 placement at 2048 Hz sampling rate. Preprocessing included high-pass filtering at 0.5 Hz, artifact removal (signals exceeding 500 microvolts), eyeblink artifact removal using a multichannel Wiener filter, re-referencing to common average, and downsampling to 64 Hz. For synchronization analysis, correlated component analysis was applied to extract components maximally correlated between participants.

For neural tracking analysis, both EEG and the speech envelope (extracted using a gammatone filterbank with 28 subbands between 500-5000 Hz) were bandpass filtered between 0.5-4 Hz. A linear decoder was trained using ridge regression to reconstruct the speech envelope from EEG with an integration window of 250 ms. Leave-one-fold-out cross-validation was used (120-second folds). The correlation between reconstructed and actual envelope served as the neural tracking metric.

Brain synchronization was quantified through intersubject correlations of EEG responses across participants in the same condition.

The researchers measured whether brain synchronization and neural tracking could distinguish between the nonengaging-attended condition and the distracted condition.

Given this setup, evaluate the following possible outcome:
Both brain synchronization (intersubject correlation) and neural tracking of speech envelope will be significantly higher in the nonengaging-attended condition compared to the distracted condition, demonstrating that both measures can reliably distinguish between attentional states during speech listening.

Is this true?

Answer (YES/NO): YES